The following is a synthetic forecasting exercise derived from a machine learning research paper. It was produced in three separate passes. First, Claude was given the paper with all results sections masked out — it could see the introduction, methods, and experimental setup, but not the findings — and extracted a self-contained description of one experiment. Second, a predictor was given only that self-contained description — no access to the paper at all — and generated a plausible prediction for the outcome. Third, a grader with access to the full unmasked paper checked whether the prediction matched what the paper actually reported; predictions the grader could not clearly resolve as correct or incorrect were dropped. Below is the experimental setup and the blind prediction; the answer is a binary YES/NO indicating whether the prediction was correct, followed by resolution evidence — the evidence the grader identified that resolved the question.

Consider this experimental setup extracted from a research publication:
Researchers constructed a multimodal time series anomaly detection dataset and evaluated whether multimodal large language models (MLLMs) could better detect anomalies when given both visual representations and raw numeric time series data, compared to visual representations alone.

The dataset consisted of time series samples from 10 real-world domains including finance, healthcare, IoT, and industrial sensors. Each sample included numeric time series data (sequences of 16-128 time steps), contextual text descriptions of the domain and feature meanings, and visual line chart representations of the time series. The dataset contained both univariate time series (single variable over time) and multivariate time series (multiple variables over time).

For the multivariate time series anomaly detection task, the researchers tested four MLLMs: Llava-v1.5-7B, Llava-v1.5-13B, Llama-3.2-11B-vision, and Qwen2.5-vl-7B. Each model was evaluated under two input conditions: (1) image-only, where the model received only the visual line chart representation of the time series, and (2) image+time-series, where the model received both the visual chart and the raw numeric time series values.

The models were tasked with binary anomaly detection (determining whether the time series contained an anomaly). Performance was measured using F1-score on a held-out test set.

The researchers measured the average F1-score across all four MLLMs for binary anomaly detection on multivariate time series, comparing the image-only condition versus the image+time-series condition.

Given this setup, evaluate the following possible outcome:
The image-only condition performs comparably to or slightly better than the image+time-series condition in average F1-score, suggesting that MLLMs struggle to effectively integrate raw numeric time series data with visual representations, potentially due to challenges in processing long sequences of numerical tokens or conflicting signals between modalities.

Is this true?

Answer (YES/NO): NO